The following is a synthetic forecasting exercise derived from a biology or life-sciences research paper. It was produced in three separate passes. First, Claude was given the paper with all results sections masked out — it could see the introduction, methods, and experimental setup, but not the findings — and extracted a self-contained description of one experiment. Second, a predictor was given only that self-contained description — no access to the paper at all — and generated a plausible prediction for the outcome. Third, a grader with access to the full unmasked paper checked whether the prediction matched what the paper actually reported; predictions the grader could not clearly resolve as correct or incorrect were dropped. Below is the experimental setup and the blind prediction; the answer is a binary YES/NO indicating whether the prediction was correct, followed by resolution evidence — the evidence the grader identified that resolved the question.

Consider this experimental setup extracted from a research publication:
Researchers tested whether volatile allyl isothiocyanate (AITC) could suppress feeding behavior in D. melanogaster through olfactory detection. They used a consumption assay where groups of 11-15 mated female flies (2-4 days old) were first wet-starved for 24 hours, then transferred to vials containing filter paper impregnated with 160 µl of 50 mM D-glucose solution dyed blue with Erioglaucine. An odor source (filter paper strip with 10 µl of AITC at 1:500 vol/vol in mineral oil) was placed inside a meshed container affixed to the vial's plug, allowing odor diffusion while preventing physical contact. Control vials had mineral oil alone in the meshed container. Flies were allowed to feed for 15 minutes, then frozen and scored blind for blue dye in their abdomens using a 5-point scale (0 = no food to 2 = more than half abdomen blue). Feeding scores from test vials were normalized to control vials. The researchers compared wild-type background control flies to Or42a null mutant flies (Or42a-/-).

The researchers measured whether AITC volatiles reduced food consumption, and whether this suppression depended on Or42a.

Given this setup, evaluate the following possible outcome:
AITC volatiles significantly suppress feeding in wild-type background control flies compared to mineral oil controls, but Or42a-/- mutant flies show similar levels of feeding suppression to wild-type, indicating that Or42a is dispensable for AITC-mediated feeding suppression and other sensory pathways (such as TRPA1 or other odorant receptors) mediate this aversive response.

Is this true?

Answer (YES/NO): NO